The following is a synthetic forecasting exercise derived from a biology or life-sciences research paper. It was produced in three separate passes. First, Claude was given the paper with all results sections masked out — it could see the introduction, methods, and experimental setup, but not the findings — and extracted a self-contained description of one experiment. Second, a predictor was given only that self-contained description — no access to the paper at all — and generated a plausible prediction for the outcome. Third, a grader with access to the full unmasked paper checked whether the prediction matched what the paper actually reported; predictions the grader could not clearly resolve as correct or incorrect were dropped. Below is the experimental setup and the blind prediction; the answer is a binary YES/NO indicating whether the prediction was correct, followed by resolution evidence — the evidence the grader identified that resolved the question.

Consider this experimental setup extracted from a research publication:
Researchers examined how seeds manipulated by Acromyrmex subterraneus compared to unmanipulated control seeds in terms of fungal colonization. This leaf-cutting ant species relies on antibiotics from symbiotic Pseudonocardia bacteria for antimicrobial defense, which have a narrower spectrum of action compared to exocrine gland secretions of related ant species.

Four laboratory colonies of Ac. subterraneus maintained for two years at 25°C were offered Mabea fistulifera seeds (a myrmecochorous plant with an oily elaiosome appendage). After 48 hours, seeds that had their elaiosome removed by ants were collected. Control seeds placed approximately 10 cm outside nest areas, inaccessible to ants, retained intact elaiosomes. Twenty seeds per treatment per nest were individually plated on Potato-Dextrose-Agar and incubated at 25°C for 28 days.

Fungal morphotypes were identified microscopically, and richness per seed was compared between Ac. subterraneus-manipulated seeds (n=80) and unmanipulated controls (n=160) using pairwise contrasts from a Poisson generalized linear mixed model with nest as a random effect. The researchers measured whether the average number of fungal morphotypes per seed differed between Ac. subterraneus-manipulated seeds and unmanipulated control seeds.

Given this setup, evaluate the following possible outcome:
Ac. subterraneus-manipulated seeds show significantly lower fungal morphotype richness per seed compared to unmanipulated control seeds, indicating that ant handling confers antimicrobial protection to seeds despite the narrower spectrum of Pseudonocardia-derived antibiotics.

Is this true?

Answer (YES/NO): NO